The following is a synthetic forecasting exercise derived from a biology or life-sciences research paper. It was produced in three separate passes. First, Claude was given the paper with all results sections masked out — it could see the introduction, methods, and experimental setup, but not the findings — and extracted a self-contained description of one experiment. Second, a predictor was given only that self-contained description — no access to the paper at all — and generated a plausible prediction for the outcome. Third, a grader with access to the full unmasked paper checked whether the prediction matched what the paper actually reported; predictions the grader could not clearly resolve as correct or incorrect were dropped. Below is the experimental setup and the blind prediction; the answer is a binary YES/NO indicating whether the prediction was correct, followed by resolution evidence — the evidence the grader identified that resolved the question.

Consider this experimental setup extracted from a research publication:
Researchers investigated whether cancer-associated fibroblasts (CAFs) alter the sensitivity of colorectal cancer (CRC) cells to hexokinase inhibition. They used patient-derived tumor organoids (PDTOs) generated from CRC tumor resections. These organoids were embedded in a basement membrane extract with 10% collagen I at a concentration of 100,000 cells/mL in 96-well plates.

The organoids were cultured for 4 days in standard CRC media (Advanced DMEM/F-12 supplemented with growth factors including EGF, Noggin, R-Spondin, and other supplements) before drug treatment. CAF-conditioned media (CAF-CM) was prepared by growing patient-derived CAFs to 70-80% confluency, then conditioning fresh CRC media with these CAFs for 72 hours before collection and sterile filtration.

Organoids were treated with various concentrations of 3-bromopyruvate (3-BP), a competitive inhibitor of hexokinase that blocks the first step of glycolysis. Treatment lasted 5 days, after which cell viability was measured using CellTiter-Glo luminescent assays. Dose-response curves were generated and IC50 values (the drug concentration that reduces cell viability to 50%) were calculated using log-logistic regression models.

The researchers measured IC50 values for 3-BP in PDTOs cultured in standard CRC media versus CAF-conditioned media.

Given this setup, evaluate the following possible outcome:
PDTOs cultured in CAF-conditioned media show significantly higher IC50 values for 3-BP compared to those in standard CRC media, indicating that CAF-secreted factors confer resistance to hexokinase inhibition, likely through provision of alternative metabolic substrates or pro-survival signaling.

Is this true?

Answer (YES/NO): NO